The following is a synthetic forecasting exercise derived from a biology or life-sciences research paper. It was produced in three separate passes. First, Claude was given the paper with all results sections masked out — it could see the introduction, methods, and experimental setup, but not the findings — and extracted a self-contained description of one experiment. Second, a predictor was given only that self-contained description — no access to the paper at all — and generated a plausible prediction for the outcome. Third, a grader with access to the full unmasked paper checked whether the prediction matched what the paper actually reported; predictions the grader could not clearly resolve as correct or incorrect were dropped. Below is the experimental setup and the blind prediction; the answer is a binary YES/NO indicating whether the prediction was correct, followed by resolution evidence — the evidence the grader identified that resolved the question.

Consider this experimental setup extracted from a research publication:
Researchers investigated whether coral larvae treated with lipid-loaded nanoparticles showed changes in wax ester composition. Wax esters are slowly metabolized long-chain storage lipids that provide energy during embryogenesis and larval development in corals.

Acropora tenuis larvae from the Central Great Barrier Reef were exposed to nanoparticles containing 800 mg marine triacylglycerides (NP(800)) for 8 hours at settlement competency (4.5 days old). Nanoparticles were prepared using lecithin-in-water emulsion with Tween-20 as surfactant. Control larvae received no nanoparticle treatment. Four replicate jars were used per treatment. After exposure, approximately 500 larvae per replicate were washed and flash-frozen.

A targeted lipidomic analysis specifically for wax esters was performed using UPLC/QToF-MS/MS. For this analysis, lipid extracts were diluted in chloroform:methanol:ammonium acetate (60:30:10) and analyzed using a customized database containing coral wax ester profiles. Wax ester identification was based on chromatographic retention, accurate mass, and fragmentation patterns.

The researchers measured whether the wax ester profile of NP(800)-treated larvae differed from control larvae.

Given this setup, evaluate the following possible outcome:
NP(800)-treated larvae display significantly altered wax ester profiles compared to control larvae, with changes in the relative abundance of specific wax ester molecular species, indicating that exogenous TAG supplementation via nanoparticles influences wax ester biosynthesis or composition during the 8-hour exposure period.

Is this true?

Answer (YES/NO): NO